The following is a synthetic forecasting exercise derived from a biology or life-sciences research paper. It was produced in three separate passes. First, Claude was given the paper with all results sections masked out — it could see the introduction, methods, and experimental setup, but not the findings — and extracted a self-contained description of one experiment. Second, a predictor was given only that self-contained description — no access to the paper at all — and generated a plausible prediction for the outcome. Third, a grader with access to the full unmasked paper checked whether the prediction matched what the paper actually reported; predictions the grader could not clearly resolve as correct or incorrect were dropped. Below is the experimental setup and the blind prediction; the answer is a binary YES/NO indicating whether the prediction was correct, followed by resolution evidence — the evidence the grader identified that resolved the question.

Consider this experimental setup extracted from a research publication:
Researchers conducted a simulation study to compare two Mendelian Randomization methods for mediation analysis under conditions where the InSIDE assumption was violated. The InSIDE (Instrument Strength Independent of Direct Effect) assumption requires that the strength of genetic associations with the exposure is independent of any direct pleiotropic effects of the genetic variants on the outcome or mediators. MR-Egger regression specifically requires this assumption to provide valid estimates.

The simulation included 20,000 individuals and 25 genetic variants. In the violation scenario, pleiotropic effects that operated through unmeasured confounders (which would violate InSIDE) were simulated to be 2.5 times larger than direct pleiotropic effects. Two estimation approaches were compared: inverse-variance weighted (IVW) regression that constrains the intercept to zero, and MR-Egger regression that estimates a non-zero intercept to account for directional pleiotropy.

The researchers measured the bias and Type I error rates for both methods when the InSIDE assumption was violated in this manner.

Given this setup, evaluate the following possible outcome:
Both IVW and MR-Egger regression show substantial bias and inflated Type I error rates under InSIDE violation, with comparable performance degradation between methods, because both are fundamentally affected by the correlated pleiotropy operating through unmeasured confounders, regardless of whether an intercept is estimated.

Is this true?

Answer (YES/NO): NO